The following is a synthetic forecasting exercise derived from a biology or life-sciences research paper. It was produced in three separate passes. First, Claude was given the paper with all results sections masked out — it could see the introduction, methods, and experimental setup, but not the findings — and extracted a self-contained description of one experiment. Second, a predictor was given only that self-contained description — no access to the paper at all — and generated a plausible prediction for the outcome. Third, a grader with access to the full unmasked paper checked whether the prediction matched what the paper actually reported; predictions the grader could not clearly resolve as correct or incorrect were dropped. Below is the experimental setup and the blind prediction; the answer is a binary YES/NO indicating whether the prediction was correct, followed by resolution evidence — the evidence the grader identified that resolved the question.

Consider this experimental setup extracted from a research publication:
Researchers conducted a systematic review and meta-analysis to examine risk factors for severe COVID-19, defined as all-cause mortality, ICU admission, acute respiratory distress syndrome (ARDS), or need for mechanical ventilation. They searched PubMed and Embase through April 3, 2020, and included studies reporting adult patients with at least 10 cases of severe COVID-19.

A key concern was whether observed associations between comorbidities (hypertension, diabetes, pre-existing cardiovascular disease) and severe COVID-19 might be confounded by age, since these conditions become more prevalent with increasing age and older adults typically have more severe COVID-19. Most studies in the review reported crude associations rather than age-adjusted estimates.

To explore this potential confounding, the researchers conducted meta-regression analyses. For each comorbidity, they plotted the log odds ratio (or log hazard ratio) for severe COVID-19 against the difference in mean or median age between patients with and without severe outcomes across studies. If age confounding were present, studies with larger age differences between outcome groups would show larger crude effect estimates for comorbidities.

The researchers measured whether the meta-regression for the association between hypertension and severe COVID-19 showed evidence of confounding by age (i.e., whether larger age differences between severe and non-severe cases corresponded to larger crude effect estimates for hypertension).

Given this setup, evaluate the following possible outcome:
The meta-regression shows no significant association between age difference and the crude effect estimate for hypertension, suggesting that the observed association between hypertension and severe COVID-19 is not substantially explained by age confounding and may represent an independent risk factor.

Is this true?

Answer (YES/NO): NO